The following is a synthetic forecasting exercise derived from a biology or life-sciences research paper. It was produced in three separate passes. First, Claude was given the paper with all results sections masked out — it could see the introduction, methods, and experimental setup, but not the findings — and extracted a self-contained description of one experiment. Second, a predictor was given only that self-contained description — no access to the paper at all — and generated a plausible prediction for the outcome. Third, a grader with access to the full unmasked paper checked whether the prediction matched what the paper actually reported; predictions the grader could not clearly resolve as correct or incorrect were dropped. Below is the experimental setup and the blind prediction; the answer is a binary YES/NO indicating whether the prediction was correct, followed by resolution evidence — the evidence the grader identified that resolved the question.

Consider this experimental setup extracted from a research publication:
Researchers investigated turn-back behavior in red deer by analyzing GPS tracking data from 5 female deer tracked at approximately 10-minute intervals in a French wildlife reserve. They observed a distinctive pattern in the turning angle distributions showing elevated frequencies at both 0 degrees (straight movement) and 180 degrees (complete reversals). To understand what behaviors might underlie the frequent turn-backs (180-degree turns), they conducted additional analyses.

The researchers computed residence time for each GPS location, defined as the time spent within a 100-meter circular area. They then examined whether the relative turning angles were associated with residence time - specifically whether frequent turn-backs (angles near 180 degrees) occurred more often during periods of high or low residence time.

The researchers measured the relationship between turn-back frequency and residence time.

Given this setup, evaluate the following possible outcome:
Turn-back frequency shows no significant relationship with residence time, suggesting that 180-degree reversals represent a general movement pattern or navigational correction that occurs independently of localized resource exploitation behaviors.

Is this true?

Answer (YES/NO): NO